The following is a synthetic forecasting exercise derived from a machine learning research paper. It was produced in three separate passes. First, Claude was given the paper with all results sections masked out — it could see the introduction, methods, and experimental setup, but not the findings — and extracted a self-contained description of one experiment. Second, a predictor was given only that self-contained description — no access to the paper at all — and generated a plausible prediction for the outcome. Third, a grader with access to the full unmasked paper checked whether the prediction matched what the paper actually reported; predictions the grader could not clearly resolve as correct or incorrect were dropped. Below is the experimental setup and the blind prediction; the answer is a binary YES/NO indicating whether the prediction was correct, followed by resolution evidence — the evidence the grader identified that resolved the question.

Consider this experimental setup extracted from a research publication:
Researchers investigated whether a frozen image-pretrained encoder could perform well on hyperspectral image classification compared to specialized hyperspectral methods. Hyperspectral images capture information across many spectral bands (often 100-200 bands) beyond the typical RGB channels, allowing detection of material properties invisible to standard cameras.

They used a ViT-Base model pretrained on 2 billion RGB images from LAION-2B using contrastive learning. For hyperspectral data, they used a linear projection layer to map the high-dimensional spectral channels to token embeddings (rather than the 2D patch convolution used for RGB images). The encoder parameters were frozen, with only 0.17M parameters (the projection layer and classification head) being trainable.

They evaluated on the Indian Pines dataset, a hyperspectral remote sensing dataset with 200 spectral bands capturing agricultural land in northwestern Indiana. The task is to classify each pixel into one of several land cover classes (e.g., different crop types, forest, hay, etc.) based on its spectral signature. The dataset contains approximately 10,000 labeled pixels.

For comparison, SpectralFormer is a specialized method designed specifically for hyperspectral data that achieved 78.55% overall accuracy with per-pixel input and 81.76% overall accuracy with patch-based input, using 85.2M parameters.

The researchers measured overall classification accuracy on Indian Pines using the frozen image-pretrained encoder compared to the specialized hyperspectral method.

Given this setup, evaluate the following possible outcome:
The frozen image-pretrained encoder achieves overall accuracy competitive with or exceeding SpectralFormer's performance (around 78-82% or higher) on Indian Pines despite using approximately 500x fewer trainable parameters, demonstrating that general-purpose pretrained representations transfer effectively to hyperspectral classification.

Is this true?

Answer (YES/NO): NO